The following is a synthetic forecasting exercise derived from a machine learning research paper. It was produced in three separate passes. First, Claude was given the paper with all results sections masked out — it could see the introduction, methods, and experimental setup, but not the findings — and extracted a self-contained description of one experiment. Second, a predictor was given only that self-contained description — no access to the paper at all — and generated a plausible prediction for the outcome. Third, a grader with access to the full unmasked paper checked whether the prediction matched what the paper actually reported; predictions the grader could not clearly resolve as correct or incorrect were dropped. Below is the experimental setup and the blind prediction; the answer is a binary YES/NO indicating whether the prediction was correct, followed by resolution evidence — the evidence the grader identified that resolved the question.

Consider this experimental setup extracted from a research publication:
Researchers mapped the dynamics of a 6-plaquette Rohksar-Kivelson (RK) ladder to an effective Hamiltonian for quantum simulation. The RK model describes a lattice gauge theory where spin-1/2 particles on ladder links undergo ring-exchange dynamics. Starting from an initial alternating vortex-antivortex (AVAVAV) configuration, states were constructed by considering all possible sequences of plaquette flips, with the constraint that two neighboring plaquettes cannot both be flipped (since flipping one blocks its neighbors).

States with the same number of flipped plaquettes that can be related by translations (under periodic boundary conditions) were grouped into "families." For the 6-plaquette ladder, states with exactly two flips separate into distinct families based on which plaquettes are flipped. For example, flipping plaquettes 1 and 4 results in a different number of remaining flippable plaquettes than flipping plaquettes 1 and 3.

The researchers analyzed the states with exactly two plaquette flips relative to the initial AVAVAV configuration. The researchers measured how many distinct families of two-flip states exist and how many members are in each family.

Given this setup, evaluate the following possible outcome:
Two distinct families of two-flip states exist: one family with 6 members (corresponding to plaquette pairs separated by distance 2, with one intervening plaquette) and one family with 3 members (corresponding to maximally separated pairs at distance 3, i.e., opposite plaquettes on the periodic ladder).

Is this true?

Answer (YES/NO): YES